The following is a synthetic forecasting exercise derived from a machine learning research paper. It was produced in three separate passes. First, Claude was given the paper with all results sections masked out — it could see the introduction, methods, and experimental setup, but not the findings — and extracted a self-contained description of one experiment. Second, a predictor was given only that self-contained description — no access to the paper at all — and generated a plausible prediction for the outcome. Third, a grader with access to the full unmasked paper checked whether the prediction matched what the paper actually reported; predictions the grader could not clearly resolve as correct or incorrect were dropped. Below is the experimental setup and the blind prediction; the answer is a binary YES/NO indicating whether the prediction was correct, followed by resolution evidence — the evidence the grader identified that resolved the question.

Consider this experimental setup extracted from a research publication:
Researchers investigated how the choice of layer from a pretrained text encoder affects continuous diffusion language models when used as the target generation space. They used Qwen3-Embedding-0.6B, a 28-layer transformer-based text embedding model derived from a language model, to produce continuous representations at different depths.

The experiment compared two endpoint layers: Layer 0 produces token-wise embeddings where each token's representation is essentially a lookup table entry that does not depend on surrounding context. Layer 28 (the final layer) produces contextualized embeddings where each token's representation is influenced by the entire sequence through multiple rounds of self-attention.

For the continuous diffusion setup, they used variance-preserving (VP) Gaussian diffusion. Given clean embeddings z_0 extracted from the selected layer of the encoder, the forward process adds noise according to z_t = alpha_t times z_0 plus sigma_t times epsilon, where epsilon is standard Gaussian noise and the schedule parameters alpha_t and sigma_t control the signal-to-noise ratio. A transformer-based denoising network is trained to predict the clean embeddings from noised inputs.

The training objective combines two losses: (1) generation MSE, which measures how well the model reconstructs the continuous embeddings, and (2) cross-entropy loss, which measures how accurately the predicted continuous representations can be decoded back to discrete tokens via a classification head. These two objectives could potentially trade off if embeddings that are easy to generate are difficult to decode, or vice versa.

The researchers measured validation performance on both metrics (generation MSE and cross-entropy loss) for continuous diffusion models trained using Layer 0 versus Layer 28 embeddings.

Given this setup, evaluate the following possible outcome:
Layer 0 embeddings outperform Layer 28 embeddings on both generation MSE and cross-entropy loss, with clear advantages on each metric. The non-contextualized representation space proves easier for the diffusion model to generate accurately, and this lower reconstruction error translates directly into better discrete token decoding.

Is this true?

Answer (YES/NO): NO